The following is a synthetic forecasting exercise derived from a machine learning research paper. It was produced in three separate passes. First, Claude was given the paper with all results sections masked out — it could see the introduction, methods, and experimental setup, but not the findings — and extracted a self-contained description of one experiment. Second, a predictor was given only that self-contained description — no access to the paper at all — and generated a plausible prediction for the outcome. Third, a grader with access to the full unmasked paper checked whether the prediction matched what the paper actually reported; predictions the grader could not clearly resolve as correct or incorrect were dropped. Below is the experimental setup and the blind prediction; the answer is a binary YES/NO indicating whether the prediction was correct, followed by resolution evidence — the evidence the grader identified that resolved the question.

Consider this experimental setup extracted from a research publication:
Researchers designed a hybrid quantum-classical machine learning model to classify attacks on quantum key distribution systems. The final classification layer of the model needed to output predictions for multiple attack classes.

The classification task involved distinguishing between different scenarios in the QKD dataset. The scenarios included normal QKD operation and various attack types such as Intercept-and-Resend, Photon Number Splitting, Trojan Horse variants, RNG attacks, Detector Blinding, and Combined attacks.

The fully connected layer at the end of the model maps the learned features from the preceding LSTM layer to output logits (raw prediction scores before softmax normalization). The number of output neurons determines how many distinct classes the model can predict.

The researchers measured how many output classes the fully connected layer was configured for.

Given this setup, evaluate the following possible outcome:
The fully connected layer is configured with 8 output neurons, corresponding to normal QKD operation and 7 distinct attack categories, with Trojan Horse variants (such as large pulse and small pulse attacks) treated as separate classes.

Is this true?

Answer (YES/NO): NO